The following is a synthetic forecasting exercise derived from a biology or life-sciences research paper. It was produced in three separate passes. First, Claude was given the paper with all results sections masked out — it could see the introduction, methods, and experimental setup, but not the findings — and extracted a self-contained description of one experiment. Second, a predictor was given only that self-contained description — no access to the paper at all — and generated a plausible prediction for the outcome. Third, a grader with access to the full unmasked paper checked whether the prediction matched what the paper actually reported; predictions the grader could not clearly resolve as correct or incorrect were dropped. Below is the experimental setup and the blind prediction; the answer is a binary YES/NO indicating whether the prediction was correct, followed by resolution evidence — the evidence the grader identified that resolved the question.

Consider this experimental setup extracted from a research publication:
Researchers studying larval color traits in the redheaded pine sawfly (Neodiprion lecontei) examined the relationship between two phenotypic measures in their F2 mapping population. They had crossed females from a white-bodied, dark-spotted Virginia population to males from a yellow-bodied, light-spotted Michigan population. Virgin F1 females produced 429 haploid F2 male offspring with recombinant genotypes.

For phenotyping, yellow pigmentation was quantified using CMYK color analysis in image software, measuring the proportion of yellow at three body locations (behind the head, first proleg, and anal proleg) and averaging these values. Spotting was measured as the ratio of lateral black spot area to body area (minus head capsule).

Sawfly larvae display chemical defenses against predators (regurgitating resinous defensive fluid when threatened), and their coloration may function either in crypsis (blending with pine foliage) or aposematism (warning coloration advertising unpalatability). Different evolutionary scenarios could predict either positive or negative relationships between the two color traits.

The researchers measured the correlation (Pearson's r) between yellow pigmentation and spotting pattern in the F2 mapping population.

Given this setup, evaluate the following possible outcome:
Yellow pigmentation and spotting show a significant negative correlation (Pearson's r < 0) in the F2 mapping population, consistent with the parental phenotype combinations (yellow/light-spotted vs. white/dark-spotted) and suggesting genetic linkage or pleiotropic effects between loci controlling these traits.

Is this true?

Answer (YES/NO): YES